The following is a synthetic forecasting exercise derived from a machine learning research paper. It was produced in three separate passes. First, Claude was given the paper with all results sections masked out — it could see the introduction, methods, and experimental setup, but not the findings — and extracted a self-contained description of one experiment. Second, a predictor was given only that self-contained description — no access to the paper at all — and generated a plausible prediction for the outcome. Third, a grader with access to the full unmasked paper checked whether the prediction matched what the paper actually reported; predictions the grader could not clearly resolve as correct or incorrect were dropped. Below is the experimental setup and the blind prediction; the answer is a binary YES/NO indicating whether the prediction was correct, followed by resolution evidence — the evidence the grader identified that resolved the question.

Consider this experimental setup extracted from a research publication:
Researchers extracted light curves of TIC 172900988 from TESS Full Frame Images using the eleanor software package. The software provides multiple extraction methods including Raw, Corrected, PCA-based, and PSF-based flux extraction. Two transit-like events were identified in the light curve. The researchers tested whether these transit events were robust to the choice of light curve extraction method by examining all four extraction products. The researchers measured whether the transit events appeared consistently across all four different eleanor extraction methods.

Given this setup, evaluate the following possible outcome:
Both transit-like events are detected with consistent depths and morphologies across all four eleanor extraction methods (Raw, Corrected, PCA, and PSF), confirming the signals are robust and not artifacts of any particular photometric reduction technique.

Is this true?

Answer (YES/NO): YES